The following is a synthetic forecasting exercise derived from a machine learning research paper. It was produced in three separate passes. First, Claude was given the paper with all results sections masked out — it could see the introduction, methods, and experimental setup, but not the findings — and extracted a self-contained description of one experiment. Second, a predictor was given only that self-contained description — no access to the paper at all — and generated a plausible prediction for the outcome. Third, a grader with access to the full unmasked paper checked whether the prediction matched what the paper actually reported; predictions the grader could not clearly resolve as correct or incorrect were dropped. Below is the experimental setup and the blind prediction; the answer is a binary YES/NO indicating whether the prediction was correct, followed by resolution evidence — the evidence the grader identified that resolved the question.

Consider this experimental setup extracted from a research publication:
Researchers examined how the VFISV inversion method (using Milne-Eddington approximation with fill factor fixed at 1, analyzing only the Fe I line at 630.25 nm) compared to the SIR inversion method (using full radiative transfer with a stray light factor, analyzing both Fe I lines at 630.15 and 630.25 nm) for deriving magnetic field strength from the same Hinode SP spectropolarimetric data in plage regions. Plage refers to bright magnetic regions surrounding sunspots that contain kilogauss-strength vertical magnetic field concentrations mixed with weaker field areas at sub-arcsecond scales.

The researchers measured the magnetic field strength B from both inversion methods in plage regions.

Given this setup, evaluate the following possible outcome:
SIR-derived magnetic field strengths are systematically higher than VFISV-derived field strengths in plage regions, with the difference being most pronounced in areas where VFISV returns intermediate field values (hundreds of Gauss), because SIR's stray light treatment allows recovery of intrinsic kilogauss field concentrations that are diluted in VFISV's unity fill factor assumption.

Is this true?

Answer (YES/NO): NO